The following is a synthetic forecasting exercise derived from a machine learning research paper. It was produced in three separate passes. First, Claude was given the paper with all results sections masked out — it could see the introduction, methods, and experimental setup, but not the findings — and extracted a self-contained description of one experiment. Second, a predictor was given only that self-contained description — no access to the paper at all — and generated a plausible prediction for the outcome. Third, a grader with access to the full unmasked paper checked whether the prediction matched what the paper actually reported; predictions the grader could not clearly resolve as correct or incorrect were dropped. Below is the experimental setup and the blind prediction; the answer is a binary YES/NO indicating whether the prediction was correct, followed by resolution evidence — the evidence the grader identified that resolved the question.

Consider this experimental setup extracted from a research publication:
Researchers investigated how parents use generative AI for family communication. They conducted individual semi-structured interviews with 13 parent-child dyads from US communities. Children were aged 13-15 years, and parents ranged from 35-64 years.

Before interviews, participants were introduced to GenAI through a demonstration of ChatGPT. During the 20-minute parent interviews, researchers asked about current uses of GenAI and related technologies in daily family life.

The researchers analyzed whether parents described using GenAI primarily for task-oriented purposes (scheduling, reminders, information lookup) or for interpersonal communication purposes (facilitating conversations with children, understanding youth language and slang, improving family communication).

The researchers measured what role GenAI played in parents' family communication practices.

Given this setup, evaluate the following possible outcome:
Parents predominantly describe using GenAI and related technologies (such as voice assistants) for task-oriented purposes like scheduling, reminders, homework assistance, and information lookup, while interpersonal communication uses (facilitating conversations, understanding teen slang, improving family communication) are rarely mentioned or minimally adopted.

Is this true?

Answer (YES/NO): NO